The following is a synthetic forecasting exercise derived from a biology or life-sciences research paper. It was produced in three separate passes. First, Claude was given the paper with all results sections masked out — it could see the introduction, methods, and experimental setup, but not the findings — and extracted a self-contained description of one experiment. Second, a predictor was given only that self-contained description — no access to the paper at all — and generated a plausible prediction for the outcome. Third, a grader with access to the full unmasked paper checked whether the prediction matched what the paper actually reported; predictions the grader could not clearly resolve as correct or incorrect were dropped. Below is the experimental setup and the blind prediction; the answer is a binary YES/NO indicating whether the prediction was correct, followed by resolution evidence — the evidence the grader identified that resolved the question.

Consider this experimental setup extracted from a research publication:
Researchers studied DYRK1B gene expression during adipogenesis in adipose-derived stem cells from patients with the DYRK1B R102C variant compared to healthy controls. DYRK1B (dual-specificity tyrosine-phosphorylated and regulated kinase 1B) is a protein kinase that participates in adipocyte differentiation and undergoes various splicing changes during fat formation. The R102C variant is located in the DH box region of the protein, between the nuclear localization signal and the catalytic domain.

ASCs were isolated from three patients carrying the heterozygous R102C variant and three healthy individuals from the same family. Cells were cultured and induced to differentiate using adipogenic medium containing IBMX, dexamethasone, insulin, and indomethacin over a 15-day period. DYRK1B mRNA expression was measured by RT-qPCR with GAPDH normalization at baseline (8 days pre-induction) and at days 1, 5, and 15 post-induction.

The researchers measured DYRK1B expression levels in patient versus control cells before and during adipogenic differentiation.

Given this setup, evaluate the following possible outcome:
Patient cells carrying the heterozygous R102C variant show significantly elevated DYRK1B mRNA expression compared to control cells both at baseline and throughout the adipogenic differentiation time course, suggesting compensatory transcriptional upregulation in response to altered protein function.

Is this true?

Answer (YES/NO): NO